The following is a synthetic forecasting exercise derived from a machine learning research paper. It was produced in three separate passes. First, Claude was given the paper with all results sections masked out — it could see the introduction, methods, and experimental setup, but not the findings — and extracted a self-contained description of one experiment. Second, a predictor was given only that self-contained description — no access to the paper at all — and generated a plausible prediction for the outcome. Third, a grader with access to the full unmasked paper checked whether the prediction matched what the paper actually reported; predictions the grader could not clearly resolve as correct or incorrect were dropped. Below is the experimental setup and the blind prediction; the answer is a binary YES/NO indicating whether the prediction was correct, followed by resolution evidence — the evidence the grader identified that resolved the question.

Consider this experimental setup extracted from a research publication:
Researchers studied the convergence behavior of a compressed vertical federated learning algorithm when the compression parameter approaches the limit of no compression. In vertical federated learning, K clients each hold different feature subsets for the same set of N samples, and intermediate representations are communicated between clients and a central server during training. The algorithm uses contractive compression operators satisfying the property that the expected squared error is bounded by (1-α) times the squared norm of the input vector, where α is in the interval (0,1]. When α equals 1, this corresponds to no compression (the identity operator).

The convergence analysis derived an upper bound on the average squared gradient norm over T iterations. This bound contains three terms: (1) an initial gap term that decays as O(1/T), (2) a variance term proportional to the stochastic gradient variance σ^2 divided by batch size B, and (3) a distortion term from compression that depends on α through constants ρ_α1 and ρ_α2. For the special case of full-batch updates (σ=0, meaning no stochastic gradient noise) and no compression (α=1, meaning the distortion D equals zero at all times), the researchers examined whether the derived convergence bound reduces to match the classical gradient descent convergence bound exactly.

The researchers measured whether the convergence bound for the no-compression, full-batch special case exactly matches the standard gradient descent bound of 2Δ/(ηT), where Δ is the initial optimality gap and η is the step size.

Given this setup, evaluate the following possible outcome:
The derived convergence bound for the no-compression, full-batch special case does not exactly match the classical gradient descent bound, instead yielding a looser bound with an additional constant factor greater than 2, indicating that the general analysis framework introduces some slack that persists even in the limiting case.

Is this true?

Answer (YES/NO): NO